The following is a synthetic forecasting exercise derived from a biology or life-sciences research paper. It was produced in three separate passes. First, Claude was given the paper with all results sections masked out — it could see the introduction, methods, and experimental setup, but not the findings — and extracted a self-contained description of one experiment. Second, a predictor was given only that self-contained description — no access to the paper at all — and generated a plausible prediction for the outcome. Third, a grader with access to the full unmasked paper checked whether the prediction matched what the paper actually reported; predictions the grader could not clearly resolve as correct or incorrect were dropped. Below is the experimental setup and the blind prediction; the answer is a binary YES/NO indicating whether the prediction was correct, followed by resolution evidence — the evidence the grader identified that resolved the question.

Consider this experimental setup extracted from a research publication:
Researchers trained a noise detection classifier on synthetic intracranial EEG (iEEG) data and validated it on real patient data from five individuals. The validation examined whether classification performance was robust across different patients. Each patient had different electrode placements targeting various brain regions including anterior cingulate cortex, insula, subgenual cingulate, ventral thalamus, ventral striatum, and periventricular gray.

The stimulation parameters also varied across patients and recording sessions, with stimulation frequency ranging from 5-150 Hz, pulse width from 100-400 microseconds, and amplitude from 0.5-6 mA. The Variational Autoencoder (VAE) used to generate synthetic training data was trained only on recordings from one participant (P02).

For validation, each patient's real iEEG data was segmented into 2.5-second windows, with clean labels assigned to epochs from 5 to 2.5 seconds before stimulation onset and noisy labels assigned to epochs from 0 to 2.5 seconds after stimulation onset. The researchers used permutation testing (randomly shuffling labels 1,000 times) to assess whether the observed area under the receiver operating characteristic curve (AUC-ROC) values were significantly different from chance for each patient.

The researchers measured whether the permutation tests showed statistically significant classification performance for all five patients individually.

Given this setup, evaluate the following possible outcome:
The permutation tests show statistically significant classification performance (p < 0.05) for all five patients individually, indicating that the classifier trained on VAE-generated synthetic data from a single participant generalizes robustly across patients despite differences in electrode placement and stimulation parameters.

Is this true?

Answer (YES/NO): YES